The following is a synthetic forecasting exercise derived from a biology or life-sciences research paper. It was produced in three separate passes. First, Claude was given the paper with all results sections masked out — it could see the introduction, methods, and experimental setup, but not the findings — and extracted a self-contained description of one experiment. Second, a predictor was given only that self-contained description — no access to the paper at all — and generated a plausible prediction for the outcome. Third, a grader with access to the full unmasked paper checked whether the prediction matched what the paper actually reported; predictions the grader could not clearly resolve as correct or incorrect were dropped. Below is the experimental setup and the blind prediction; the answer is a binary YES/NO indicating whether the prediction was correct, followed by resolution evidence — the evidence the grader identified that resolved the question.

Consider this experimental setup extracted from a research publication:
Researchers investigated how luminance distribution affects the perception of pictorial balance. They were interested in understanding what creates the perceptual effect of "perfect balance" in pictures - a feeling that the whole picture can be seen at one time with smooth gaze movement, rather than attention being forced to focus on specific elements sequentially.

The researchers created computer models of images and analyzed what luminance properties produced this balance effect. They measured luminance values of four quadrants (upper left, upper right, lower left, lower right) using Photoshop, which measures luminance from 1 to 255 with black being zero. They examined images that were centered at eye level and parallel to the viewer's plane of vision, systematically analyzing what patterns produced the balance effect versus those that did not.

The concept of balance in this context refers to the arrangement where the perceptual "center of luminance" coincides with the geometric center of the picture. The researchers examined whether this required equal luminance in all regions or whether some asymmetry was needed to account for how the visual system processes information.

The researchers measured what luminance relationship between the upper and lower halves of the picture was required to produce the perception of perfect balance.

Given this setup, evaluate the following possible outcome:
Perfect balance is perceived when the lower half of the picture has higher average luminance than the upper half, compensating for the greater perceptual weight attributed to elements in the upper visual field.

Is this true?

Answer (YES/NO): YES